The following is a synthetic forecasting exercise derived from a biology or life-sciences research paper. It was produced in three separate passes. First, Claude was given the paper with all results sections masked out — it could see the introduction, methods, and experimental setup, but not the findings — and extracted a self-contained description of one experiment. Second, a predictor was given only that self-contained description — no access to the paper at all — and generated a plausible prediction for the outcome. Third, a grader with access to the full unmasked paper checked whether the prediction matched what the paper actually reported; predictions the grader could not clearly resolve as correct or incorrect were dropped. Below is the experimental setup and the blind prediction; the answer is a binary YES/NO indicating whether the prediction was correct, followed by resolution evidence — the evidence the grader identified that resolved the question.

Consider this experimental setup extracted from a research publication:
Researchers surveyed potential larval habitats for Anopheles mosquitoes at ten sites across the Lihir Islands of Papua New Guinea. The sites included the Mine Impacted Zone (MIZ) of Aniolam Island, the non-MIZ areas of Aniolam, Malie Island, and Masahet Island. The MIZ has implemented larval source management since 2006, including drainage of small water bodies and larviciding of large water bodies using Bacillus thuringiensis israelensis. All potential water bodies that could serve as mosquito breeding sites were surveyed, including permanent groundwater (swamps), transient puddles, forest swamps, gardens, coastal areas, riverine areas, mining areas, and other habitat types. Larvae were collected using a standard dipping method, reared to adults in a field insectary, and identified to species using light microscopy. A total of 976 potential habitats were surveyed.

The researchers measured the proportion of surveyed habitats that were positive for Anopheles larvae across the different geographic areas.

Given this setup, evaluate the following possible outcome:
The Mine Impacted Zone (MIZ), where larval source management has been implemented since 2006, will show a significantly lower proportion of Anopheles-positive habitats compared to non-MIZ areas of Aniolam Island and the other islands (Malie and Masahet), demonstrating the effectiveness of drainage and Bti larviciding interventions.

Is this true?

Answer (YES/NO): NO